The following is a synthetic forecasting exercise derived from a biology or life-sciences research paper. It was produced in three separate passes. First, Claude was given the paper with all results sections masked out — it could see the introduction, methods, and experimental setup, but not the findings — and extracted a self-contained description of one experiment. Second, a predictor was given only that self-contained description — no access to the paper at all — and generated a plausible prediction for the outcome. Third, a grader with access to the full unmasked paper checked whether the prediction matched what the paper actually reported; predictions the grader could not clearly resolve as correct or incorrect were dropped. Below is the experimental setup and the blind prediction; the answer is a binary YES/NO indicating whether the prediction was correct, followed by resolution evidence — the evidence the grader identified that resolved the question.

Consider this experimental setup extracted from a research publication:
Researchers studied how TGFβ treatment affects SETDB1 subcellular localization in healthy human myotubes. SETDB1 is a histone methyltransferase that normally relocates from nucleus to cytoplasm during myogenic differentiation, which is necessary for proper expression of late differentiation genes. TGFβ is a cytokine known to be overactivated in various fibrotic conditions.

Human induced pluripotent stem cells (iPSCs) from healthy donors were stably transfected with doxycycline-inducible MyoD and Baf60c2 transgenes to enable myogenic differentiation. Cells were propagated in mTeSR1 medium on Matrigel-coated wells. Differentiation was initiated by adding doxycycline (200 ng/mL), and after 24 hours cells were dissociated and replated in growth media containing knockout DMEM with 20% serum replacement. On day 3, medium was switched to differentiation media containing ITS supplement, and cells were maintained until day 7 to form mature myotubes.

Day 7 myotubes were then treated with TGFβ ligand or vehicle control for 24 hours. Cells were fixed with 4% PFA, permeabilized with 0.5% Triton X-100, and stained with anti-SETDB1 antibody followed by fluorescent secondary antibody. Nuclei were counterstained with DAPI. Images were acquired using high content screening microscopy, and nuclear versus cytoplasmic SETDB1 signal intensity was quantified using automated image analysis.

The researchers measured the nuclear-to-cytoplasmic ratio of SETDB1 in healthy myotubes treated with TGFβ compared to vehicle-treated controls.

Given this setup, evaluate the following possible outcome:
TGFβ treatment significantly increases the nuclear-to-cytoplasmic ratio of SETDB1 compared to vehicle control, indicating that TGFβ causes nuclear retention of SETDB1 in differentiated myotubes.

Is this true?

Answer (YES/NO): YES